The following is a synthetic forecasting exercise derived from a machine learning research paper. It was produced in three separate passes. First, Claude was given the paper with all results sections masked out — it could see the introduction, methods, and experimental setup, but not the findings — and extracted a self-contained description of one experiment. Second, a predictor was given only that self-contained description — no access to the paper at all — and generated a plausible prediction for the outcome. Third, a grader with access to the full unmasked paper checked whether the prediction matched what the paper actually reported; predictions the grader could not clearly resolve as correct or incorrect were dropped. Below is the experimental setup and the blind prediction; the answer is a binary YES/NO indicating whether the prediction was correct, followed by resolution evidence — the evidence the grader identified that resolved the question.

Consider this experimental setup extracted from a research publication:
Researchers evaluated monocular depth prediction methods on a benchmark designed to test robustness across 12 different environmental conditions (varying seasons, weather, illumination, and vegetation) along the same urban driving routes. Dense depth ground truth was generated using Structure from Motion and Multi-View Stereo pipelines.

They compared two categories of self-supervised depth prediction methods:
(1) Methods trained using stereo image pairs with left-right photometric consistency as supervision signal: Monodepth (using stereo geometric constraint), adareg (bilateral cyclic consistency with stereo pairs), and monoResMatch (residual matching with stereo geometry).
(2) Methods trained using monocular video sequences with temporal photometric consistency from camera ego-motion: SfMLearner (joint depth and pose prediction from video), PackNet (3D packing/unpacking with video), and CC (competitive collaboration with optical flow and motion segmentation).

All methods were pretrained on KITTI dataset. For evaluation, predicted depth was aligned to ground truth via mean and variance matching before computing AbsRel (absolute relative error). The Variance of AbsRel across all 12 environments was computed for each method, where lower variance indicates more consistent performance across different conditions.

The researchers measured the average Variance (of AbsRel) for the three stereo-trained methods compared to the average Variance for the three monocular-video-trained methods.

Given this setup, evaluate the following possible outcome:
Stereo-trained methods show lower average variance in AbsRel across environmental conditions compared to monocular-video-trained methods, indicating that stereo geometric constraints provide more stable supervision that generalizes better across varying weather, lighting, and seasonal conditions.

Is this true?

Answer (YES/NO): YES